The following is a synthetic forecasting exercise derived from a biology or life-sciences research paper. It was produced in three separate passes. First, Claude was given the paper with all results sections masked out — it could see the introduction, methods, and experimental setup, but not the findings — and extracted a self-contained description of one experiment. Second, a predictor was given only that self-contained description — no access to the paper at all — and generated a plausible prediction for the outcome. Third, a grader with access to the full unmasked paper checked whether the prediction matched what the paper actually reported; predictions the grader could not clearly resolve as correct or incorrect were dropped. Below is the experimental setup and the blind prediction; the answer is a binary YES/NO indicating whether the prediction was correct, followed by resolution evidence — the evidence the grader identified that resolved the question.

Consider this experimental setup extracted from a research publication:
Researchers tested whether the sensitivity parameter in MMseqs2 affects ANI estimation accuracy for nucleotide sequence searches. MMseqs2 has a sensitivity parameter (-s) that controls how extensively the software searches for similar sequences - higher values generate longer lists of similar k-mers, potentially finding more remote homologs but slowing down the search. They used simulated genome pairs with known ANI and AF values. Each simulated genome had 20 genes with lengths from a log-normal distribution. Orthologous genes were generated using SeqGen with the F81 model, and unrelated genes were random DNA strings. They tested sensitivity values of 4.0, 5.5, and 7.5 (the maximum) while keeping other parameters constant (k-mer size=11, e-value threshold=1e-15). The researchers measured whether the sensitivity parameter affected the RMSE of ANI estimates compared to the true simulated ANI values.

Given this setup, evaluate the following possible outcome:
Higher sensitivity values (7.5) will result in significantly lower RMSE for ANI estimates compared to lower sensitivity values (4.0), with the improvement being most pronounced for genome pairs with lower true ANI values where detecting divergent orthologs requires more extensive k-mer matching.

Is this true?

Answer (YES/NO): NO